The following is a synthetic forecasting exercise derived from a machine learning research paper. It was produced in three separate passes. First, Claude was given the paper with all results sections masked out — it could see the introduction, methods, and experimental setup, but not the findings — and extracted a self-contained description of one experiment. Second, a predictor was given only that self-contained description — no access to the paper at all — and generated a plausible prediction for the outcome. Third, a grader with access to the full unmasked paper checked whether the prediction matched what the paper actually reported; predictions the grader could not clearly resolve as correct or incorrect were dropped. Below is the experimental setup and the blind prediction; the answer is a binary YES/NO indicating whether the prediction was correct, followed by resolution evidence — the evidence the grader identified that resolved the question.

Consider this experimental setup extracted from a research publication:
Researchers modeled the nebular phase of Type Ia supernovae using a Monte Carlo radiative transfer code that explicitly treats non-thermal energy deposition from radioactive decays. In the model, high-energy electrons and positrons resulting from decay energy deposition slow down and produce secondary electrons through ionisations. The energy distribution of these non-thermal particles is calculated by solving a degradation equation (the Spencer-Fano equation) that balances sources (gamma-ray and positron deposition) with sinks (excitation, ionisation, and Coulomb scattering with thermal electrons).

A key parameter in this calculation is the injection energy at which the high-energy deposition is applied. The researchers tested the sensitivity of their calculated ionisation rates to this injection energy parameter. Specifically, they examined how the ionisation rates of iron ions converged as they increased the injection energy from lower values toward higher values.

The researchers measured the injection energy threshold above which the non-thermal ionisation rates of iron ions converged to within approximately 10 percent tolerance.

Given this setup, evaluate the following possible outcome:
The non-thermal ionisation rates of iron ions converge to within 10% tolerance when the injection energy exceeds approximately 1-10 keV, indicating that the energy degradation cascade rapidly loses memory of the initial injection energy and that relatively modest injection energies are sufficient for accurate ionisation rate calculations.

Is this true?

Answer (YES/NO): NO